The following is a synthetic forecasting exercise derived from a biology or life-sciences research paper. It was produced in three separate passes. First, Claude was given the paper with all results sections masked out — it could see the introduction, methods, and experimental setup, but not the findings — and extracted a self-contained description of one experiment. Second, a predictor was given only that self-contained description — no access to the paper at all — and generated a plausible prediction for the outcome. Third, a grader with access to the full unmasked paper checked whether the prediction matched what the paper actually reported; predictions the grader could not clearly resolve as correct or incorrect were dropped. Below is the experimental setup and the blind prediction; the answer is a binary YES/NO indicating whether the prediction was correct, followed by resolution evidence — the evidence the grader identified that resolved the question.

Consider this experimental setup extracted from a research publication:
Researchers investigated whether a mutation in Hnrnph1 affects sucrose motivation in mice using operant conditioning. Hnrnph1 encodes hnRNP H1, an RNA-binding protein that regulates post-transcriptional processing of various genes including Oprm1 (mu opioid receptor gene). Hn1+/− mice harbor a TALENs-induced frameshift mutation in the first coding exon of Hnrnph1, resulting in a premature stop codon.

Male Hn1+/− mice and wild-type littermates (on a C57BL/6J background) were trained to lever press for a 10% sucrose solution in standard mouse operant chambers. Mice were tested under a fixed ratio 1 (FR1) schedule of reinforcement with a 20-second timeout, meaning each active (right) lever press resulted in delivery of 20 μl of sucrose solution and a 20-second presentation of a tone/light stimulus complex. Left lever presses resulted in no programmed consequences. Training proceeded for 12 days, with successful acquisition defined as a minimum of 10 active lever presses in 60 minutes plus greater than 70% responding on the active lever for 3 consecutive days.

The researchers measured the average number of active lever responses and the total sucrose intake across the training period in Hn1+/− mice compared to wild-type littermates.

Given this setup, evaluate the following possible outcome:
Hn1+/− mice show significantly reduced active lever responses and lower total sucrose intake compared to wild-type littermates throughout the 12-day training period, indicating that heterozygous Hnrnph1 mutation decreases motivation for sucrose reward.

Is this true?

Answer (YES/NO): NO